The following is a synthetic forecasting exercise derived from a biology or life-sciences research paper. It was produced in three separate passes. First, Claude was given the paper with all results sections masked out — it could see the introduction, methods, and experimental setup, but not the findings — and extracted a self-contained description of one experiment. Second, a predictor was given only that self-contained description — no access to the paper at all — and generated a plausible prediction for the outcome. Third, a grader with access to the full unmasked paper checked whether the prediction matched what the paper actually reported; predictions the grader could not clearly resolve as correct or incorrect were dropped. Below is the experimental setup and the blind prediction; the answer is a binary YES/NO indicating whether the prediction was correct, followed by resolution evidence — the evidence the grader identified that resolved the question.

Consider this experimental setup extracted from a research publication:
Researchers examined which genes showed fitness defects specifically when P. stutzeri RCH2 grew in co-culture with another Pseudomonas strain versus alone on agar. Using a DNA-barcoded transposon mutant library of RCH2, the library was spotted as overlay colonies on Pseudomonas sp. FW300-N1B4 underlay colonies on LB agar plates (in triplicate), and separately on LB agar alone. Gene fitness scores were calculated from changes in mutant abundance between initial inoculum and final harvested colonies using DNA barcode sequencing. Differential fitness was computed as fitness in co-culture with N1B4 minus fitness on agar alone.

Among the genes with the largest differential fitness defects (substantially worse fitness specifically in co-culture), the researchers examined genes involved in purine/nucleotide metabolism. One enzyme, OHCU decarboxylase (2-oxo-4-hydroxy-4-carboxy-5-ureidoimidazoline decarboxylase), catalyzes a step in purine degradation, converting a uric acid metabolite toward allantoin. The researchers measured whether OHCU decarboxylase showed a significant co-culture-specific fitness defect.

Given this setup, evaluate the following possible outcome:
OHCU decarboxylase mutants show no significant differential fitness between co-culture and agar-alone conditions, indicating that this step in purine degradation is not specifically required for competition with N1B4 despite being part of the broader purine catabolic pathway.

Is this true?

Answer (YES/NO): NO